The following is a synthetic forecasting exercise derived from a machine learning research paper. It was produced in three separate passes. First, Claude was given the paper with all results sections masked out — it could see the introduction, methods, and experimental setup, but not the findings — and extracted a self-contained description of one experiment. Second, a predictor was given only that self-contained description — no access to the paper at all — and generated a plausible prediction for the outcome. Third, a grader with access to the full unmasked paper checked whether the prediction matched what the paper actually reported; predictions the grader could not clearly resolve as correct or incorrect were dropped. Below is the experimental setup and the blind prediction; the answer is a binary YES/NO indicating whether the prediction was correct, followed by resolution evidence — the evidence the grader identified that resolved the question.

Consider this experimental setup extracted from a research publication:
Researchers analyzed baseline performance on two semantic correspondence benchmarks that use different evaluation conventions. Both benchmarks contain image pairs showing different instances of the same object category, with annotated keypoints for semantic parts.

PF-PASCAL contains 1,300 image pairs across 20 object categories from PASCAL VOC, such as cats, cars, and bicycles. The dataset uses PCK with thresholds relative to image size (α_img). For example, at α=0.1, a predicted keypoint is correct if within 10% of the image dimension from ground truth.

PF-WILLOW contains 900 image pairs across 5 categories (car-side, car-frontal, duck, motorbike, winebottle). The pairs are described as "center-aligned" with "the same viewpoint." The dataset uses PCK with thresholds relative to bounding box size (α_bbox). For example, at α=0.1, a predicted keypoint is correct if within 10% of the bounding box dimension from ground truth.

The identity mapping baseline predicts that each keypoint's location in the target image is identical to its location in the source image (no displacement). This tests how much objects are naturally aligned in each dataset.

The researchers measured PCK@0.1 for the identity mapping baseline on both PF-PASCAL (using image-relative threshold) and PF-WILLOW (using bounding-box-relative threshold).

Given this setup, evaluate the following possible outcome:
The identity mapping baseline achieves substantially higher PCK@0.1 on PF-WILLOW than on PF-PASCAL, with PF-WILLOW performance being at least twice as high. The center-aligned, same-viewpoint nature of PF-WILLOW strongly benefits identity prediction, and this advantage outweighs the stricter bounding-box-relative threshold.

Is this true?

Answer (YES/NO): NO